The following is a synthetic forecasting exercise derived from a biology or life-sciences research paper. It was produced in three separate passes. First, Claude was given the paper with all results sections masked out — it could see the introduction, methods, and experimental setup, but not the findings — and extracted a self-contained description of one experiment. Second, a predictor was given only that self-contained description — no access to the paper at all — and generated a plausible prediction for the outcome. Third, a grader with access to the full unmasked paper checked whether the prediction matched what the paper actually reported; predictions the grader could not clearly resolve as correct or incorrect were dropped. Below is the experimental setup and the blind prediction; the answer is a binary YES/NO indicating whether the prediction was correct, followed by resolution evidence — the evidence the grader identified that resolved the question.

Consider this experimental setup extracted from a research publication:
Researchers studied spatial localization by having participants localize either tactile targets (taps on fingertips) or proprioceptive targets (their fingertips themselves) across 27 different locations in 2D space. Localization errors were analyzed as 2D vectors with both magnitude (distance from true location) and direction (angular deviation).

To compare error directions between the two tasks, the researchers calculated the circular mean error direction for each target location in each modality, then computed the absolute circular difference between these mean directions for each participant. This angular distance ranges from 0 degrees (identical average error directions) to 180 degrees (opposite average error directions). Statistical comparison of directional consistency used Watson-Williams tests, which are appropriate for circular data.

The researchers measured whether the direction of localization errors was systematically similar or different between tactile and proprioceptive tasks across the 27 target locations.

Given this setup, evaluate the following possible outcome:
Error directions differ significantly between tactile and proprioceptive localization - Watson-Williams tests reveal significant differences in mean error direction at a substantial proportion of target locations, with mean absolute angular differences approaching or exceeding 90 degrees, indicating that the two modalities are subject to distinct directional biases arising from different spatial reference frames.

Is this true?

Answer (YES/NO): NO